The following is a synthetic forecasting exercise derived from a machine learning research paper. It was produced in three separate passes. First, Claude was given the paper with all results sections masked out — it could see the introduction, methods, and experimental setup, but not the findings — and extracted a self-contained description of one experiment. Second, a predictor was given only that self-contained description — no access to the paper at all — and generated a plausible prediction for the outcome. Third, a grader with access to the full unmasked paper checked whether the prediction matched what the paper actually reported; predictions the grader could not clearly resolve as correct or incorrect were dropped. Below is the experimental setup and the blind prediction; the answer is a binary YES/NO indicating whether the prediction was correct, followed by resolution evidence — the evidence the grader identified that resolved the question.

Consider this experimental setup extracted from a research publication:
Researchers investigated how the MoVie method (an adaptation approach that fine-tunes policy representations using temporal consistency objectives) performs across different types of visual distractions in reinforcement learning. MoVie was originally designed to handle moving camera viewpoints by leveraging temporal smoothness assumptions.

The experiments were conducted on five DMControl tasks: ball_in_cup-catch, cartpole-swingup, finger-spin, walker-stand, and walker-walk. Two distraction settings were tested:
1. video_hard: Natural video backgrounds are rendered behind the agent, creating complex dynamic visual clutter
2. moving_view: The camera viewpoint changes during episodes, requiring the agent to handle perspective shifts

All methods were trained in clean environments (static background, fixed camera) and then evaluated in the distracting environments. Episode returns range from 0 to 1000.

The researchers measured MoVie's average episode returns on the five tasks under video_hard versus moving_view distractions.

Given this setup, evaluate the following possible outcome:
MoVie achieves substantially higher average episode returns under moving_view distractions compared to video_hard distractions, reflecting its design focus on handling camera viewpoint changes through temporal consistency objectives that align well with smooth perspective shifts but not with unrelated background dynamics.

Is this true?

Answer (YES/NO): YES